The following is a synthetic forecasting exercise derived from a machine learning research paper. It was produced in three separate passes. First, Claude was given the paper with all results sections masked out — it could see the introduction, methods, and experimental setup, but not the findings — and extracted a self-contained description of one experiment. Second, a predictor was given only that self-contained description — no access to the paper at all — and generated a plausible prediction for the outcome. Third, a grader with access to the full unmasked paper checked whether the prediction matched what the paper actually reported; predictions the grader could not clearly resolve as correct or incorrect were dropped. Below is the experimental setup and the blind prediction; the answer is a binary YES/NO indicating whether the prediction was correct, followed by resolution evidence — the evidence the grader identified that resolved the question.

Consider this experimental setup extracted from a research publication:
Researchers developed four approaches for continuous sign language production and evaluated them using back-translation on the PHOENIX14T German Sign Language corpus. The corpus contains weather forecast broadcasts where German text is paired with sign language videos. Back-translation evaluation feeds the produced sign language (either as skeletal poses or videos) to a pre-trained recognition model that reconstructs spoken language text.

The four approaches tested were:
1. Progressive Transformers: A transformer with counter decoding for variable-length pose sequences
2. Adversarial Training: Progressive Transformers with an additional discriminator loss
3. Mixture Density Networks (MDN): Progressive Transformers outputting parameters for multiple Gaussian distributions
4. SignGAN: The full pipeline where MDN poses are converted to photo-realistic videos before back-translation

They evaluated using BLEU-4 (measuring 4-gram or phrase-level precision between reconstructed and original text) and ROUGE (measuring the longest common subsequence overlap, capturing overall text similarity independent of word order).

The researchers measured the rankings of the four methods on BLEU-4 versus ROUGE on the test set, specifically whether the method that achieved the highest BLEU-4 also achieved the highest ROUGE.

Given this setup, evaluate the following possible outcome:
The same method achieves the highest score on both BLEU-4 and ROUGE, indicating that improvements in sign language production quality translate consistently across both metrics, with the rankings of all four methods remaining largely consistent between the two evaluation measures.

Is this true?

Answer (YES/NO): NO